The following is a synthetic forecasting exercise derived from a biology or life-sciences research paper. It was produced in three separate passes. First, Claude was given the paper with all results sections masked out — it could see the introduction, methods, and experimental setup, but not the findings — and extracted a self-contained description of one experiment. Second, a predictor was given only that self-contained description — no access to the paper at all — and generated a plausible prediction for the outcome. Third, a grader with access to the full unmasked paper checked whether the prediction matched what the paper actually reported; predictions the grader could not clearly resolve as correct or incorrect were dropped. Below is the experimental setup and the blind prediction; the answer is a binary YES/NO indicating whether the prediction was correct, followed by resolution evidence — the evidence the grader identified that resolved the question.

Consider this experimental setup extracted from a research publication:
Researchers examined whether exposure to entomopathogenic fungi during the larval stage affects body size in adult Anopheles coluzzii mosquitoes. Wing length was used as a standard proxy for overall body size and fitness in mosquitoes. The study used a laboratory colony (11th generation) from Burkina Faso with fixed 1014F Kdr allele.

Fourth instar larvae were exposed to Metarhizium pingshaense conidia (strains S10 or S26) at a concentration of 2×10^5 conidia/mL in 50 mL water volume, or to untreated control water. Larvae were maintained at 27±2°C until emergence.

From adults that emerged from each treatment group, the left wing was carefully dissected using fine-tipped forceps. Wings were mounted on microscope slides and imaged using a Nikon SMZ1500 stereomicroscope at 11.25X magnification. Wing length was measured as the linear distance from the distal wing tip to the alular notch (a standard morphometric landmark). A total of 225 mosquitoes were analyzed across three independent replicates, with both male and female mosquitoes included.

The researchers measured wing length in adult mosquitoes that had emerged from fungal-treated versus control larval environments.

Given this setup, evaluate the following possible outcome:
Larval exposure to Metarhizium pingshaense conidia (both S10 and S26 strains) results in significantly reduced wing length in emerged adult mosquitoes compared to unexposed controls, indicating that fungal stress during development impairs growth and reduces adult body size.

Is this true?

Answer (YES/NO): NO